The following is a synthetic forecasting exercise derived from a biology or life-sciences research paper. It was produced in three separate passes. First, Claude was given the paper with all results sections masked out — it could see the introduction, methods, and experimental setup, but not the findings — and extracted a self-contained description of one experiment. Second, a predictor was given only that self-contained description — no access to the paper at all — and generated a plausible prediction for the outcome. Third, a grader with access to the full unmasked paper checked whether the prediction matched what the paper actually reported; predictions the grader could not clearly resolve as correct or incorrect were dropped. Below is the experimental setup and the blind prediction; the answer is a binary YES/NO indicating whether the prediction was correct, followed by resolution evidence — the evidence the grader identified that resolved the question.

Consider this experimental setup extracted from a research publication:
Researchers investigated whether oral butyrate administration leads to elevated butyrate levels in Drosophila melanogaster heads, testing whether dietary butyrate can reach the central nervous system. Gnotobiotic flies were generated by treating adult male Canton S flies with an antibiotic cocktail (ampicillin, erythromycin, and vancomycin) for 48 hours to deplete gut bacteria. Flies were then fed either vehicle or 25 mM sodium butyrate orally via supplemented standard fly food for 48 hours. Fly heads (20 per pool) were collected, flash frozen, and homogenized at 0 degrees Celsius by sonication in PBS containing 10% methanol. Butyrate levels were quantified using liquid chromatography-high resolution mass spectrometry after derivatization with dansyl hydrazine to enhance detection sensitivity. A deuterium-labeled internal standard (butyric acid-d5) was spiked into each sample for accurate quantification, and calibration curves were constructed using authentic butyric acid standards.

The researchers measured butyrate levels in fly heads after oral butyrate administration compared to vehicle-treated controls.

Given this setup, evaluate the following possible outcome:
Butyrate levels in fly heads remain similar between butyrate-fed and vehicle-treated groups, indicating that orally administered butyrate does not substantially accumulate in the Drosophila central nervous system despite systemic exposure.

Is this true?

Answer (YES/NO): NO